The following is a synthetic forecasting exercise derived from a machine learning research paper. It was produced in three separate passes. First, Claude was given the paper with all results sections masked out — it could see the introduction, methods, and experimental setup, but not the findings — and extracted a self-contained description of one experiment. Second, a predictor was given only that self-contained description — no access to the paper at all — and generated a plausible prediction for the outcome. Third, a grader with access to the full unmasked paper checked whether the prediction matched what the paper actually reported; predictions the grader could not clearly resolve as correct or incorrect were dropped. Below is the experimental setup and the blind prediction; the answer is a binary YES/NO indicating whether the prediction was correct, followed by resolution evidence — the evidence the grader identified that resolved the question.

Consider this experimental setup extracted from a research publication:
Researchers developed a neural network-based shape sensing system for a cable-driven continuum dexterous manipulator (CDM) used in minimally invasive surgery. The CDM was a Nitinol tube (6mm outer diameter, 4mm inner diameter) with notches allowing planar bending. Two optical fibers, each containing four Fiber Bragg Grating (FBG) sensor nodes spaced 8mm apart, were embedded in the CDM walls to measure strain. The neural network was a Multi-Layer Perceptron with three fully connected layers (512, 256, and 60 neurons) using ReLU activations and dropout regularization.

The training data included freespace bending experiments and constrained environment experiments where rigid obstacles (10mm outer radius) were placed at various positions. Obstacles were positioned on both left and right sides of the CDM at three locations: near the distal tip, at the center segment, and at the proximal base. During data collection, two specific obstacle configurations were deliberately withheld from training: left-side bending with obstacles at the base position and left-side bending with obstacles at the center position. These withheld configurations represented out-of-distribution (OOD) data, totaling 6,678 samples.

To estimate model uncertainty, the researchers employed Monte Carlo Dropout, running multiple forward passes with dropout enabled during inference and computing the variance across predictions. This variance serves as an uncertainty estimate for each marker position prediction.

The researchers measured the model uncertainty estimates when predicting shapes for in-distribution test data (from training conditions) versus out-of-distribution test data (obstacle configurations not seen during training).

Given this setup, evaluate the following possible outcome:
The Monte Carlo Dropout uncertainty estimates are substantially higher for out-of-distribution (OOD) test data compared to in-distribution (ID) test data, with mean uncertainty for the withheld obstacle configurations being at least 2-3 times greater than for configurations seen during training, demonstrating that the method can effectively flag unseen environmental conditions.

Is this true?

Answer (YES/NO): NO